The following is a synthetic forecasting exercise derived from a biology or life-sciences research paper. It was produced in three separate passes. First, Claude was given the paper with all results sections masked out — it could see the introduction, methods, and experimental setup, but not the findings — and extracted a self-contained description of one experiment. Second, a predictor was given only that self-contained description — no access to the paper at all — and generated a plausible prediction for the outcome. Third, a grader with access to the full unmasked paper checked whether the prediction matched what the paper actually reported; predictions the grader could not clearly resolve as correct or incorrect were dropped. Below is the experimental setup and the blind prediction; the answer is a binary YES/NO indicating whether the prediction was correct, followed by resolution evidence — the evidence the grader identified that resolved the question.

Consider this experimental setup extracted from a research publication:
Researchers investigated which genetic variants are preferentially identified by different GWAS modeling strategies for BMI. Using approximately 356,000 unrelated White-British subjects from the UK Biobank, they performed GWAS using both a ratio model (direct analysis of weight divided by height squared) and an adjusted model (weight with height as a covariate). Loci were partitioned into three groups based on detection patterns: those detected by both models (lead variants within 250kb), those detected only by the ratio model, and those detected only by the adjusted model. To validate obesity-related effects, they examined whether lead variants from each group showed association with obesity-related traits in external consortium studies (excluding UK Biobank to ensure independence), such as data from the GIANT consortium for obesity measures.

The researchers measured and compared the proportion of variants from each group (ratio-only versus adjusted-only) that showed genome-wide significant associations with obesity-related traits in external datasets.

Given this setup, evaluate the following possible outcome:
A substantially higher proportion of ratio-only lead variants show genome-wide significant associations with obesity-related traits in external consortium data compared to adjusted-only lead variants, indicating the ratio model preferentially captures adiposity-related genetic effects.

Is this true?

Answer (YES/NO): NO